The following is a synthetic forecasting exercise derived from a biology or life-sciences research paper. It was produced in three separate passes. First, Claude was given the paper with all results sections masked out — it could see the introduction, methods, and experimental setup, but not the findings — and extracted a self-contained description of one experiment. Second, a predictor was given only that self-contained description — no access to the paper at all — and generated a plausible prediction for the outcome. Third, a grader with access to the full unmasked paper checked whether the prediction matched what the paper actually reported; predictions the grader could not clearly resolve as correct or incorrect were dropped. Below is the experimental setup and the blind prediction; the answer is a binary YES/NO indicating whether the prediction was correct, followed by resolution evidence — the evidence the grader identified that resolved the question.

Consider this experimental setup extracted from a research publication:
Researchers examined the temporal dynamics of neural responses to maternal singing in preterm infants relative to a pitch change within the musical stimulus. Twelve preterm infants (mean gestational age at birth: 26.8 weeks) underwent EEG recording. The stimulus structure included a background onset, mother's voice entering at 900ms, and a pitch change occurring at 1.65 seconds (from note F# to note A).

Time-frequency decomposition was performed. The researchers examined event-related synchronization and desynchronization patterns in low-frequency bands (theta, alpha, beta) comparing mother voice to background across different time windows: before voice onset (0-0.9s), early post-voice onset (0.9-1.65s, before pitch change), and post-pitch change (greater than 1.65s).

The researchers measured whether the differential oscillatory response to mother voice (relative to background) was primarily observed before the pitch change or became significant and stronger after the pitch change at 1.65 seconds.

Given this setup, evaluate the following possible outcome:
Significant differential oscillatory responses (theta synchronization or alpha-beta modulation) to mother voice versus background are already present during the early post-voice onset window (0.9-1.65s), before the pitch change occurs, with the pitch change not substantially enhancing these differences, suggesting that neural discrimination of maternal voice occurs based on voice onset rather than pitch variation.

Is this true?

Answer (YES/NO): NO